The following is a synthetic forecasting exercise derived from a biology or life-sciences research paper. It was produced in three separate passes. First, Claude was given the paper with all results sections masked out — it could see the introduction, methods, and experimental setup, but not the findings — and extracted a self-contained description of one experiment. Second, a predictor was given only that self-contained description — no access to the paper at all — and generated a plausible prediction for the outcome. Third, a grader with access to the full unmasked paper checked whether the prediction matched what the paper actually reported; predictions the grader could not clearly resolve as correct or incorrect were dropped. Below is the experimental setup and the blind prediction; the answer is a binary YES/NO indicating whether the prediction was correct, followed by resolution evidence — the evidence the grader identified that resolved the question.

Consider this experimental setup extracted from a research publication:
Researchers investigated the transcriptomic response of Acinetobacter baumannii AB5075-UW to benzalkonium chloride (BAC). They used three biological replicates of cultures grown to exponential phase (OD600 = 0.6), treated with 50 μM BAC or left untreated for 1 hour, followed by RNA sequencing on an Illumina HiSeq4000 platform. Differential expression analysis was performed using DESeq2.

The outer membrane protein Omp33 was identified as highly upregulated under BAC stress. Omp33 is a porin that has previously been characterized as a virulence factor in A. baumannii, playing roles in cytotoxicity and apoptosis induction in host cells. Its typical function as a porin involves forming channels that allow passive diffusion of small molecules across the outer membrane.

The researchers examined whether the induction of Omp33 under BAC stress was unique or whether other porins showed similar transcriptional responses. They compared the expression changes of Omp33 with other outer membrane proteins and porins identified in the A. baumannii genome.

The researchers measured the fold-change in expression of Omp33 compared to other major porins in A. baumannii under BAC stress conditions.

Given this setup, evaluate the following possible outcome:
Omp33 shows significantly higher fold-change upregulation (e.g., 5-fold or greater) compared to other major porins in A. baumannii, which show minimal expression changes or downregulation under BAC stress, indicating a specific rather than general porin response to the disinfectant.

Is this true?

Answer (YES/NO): NO